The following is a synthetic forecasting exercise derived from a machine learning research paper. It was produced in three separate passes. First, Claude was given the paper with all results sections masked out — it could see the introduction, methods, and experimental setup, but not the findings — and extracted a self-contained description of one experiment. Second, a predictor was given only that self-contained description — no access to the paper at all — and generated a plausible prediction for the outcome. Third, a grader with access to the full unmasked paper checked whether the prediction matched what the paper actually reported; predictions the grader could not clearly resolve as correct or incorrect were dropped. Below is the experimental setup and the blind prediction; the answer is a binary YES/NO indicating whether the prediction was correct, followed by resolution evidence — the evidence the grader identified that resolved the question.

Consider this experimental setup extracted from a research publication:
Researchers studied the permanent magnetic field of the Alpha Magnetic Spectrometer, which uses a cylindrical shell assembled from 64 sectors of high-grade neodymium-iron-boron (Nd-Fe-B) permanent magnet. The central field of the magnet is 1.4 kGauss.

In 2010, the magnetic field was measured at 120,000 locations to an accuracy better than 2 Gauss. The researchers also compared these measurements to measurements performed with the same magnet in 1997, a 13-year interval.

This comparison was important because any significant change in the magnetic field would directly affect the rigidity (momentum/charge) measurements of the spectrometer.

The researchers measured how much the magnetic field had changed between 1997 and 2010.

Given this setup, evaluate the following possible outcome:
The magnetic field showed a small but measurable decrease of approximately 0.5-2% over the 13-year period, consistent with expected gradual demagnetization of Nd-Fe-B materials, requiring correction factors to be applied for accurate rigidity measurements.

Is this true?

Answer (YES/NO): NO